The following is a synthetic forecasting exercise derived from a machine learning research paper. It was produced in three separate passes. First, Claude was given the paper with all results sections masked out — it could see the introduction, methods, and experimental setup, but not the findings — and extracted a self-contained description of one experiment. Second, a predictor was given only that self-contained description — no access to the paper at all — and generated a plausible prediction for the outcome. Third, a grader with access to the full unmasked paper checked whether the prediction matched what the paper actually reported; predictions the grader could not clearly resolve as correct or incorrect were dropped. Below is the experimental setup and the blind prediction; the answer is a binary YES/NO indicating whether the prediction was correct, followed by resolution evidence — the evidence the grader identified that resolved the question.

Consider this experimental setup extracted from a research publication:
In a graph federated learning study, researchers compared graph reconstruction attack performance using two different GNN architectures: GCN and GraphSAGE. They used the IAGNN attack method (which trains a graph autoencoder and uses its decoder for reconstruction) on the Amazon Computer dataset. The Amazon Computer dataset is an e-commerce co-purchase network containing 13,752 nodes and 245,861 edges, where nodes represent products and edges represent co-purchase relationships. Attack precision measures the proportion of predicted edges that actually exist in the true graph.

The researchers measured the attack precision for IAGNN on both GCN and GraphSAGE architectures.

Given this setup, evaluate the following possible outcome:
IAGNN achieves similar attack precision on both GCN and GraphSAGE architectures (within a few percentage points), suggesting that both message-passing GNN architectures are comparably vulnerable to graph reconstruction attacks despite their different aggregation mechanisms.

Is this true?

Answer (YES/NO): NO